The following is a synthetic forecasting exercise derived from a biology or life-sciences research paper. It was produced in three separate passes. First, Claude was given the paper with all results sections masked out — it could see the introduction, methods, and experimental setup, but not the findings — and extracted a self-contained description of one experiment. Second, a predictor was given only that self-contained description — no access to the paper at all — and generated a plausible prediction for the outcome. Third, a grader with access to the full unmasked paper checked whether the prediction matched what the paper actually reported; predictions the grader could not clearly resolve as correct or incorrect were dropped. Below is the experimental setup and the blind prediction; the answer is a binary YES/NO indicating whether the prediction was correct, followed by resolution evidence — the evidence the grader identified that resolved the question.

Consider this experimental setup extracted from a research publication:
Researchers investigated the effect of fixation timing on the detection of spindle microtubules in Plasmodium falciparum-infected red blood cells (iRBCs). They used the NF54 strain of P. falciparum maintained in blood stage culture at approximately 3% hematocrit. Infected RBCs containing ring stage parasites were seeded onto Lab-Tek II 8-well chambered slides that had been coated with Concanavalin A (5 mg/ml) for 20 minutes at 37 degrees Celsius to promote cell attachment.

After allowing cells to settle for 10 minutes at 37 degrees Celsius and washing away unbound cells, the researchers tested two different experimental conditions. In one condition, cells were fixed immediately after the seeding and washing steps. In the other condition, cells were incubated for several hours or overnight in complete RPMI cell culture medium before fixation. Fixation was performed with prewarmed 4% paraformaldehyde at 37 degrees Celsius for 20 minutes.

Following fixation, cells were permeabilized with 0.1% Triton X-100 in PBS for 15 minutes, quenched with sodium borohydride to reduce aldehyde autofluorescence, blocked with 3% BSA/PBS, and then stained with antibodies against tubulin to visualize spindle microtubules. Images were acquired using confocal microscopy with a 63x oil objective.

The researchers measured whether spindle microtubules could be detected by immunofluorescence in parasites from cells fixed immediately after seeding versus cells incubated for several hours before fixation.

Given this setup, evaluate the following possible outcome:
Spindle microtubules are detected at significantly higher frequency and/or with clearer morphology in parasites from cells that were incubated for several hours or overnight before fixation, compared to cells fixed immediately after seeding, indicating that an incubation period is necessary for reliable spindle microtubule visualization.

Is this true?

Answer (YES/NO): YES